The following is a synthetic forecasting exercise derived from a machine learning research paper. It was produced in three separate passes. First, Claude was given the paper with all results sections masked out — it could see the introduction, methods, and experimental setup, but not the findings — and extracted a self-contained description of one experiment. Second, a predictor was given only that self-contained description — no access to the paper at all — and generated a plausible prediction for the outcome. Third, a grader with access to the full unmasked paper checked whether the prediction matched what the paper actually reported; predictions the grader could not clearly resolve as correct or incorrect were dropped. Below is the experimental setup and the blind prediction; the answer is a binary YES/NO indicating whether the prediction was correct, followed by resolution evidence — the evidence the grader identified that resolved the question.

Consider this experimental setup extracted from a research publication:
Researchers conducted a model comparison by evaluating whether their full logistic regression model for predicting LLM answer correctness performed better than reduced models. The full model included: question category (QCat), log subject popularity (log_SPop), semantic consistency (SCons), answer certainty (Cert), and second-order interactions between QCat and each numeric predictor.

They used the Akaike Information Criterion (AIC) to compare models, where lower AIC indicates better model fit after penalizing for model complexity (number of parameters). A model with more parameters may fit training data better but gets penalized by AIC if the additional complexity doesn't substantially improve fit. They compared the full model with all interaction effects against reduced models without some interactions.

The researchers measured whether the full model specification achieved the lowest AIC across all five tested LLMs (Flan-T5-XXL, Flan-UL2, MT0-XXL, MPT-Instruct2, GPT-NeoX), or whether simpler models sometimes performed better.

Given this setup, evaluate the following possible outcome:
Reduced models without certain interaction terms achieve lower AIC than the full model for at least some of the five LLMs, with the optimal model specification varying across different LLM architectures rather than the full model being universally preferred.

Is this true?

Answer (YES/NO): NO